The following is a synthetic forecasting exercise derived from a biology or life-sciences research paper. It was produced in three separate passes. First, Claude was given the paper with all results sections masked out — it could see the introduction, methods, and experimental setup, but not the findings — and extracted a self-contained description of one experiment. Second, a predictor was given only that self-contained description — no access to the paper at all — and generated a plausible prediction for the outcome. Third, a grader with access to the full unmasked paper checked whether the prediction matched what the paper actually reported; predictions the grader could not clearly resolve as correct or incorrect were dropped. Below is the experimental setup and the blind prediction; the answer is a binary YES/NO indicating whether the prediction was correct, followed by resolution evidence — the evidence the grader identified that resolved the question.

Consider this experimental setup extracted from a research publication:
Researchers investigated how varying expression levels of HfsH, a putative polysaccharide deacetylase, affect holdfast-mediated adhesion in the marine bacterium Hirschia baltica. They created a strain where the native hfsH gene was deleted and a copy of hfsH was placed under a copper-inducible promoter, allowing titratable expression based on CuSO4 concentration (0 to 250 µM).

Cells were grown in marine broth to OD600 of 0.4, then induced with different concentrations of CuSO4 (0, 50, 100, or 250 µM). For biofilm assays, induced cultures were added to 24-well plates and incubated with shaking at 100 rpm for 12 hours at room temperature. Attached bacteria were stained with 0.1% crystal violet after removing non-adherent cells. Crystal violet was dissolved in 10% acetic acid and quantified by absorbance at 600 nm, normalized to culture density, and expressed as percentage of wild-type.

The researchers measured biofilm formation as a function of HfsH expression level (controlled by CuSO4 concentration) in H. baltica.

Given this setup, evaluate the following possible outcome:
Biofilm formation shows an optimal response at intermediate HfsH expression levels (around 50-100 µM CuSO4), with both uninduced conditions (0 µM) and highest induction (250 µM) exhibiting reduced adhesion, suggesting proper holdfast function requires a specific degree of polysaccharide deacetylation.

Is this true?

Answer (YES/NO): NO